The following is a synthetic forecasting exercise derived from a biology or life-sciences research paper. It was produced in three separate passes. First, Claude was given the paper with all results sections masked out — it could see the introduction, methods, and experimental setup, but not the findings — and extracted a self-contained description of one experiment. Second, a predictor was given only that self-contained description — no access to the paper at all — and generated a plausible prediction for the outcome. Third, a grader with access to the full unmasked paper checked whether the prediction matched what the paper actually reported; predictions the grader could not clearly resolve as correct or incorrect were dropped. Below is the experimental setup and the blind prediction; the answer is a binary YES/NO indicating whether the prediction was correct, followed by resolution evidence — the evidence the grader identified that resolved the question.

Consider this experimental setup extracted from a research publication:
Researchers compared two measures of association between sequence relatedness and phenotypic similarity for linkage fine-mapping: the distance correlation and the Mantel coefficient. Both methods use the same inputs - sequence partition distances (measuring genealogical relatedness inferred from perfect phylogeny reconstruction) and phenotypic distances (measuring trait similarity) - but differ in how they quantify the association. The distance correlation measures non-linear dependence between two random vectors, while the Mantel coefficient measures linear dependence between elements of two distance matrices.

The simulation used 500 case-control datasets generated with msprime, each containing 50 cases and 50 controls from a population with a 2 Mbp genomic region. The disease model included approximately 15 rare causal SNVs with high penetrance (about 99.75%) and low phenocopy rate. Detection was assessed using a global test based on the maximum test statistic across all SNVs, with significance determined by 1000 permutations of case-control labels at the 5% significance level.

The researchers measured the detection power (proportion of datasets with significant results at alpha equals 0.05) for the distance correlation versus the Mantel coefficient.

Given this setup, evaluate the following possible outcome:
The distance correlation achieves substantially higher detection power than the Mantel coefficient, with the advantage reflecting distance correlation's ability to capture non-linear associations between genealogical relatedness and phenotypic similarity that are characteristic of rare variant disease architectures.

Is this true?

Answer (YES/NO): NO